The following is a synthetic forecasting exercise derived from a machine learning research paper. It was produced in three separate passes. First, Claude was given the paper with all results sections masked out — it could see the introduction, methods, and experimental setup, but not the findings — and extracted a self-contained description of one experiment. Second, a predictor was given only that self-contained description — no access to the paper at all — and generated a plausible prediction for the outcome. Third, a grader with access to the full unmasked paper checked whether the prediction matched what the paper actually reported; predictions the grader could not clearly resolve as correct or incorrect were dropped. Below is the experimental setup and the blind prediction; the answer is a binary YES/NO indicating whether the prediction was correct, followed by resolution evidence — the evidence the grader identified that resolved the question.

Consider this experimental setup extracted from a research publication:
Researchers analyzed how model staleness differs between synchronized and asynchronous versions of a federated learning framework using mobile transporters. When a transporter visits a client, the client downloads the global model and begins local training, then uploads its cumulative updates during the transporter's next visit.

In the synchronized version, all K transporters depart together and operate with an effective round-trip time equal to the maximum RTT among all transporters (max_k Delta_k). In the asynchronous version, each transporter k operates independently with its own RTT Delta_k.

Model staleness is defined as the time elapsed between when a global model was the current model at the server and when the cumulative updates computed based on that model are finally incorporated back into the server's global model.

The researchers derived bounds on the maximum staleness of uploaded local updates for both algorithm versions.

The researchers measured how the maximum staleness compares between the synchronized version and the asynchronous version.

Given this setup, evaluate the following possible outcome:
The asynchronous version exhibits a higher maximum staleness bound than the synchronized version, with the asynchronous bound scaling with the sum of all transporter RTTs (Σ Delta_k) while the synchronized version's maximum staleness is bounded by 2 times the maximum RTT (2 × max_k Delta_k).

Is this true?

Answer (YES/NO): NO